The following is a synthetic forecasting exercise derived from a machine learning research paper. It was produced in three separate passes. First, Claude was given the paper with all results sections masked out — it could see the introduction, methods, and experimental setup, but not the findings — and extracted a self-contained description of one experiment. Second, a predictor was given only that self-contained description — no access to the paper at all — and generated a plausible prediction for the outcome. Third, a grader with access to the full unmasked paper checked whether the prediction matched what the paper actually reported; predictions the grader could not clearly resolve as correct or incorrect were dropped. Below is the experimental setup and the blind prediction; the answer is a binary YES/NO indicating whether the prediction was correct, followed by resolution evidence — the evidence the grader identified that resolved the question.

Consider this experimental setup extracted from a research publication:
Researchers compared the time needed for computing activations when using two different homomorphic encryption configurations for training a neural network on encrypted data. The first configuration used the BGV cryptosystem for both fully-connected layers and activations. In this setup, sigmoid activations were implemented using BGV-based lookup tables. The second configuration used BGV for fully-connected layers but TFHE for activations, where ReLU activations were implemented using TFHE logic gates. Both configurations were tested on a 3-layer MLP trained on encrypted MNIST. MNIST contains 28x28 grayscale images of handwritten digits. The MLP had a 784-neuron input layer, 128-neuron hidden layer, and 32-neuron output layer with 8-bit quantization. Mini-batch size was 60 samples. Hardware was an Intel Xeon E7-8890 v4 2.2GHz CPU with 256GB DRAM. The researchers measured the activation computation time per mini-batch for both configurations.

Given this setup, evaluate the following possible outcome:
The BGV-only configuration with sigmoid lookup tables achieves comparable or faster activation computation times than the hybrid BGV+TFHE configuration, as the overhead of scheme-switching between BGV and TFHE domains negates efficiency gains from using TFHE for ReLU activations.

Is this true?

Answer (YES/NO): NO